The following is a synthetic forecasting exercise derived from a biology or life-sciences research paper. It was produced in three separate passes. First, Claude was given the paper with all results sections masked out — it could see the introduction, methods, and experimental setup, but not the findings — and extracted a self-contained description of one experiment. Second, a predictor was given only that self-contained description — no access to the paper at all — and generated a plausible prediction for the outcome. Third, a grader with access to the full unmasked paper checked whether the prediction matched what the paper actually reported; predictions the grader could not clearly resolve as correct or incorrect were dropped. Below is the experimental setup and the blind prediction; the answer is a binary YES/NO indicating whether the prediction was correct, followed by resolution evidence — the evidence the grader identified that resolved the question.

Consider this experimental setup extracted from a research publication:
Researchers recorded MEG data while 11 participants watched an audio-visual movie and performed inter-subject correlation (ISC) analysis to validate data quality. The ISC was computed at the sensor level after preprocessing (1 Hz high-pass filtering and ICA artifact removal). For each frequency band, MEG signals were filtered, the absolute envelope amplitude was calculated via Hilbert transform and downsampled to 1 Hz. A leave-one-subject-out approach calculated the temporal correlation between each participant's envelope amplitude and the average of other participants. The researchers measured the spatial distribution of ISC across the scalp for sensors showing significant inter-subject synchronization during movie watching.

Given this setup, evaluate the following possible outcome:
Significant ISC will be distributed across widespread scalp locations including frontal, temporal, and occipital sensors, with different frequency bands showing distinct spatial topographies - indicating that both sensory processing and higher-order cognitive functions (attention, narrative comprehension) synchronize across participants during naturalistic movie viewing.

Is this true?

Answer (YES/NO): NO